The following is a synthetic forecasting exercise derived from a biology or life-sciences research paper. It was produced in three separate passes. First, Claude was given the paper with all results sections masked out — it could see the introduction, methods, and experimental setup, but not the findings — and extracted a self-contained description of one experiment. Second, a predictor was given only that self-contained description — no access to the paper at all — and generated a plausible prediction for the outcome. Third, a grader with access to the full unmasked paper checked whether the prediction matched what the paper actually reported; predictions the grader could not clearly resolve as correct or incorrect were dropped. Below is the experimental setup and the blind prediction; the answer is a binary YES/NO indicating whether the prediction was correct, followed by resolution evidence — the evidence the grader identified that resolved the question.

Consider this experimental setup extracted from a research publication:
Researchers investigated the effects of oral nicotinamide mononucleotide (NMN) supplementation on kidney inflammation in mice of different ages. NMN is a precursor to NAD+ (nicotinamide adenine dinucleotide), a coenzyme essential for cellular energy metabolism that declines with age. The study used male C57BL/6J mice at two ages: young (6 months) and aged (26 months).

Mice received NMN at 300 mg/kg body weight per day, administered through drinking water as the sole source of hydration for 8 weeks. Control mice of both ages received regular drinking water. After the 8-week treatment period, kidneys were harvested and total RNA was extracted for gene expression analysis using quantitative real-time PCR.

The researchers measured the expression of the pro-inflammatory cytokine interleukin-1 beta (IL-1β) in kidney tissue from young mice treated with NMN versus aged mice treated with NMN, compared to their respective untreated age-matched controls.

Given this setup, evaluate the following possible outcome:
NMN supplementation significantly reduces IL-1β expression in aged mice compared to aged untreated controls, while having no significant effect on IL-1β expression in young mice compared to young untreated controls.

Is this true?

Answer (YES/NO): NO